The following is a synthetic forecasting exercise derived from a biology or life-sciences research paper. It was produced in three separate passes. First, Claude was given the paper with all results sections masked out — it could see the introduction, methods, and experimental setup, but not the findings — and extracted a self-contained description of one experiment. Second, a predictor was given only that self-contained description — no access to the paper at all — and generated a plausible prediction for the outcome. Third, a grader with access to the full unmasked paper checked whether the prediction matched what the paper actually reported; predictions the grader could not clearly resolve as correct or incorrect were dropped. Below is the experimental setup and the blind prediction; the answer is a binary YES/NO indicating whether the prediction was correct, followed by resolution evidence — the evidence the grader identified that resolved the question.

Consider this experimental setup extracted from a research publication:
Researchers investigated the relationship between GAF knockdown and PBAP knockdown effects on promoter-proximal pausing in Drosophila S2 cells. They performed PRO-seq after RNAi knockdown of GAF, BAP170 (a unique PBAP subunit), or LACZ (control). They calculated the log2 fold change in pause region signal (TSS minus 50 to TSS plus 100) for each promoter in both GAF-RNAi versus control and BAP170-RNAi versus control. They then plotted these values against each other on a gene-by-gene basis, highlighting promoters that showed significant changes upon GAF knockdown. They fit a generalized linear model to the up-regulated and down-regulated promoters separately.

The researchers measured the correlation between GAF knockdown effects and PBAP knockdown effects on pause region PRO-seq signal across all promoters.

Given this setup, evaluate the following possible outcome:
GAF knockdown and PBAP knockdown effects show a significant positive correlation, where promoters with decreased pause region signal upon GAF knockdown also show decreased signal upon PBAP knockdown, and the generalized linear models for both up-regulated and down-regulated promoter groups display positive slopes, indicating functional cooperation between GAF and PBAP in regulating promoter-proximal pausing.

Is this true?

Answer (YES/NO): YES